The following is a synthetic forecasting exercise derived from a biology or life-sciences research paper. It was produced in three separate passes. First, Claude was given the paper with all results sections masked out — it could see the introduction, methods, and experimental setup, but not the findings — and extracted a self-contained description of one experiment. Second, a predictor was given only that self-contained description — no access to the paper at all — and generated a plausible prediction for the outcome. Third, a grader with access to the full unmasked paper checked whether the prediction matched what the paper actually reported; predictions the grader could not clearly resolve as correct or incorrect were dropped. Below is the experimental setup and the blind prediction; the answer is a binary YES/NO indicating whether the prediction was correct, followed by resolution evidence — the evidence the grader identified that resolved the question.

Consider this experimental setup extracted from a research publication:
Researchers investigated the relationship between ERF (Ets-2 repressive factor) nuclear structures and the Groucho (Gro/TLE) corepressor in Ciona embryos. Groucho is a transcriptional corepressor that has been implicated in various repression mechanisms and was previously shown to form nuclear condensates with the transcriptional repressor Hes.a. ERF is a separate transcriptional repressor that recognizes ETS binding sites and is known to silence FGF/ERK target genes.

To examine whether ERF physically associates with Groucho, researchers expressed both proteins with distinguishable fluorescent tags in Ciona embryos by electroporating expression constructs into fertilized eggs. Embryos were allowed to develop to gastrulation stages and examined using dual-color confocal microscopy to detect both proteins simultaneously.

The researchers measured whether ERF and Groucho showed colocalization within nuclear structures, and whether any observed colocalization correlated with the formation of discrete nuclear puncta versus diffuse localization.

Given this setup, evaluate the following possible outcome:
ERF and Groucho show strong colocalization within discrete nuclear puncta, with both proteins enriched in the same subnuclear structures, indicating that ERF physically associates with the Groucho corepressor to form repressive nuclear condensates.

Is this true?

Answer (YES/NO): YES